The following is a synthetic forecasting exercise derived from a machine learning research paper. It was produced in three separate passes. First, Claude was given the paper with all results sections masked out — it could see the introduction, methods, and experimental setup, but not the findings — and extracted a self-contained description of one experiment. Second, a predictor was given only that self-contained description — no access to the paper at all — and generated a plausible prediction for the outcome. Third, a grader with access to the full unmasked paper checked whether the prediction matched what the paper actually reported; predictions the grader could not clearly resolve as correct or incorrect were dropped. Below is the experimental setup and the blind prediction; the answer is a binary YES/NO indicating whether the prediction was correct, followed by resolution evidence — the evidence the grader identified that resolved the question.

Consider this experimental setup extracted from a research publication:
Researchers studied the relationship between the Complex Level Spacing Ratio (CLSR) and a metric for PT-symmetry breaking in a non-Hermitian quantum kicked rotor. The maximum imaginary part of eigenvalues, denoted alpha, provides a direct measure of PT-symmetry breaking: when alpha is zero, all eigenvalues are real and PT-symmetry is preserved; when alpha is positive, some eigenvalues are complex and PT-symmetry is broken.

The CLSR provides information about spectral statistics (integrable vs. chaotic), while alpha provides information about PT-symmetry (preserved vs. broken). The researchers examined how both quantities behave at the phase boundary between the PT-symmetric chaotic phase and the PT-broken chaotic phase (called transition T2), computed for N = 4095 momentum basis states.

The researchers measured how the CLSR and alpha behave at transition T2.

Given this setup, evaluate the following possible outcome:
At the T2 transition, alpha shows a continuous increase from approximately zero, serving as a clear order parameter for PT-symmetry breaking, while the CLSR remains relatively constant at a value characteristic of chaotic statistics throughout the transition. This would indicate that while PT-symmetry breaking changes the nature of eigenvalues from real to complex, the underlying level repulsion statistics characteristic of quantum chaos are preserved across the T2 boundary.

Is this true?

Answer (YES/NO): NO